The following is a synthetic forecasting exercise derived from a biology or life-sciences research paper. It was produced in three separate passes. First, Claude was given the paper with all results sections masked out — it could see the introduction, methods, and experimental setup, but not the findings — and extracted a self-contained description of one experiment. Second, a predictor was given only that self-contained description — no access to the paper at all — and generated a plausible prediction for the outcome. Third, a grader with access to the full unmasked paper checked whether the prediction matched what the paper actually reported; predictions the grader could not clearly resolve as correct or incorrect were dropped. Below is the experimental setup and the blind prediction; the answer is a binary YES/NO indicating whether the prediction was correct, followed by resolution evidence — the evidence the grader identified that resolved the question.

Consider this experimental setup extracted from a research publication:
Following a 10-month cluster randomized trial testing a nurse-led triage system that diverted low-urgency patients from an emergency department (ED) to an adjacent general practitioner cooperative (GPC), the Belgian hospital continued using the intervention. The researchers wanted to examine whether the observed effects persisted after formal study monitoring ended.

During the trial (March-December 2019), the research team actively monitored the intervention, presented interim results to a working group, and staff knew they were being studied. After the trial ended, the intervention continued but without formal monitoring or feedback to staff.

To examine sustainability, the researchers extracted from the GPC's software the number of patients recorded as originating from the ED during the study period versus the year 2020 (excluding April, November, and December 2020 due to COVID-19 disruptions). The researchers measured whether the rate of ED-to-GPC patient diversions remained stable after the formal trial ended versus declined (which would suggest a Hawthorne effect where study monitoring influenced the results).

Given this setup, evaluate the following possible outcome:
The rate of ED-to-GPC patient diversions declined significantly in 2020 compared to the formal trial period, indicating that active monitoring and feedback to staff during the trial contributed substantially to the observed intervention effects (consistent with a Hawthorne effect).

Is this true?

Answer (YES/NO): NO